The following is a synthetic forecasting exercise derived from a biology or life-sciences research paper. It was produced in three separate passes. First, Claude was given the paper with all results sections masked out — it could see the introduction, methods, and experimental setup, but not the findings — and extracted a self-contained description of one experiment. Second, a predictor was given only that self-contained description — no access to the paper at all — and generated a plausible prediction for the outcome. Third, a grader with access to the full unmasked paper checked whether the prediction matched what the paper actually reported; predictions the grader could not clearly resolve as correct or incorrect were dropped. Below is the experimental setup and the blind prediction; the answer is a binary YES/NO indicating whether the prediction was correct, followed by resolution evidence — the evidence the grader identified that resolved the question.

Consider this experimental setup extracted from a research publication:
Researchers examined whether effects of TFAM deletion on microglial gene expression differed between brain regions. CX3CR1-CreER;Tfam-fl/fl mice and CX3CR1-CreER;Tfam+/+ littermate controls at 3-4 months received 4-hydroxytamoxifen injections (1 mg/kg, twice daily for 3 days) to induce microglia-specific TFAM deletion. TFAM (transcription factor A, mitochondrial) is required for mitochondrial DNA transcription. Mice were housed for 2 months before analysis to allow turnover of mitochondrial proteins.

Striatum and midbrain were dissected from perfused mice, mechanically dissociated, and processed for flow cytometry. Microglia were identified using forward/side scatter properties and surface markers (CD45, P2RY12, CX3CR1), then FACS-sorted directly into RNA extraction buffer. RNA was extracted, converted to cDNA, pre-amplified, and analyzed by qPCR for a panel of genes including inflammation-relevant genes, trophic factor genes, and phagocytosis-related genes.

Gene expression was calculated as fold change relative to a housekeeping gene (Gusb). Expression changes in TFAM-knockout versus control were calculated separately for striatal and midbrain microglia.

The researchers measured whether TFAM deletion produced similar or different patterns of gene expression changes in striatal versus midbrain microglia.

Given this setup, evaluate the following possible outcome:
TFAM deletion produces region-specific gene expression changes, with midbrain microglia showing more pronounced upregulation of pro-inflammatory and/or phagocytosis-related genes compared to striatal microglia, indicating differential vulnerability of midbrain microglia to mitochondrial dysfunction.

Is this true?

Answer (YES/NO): YES